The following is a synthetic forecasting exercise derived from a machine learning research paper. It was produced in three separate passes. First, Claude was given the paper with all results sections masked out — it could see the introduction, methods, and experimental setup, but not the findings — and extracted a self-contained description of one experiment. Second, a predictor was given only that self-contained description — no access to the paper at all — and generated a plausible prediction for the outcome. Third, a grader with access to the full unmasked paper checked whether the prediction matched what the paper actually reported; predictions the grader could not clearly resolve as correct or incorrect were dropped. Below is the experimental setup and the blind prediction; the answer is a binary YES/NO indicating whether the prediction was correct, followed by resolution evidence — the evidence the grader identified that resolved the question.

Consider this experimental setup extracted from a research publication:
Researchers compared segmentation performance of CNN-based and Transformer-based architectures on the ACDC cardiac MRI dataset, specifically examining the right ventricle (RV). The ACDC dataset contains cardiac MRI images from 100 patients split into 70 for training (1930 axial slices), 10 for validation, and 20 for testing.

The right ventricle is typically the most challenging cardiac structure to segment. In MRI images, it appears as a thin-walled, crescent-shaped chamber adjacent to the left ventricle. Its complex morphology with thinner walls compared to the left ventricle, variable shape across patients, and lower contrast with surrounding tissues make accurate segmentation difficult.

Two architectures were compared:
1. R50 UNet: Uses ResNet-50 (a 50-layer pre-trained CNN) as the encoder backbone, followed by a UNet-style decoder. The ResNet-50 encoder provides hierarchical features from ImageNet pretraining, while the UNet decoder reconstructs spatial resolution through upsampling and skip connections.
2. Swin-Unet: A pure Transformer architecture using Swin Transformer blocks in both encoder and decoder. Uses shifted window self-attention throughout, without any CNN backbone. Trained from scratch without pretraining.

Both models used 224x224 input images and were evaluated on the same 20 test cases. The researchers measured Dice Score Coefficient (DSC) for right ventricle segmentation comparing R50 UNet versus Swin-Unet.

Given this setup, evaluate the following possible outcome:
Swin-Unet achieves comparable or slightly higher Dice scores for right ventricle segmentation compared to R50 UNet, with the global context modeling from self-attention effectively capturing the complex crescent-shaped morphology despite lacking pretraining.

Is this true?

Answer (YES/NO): NO